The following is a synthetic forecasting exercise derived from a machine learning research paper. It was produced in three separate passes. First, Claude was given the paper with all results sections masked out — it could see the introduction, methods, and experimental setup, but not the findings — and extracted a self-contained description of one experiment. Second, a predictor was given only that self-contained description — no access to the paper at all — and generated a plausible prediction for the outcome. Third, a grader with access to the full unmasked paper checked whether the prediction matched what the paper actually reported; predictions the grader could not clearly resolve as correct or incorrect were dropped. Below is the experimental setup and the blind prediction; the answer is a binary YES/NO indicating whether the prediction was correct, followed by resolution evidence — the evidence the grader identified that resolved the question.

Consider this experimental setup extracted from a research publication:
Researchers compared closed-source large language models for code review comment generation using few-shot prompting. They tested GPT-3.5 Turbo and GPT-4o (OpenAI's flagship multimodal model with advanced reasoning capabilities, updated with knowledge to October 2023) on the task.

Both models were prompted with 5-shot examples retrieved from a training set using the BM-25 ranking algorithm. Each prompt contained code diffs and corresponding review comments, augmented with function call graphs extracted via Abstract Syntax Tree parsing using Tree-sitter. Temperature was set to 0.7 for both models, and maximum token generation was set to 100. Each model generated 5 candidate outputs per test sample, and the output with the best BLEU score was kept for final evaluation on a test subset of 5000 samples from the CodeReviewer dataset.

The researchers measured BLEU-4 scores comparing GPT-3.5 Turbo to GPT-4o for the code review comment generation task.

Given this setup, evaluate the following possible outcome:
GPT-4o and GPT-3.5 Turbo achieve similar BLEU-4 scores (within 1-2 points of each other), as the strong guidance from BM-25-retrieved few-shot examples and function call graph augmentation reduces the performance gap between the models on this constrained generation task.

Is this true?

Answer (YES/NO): YES